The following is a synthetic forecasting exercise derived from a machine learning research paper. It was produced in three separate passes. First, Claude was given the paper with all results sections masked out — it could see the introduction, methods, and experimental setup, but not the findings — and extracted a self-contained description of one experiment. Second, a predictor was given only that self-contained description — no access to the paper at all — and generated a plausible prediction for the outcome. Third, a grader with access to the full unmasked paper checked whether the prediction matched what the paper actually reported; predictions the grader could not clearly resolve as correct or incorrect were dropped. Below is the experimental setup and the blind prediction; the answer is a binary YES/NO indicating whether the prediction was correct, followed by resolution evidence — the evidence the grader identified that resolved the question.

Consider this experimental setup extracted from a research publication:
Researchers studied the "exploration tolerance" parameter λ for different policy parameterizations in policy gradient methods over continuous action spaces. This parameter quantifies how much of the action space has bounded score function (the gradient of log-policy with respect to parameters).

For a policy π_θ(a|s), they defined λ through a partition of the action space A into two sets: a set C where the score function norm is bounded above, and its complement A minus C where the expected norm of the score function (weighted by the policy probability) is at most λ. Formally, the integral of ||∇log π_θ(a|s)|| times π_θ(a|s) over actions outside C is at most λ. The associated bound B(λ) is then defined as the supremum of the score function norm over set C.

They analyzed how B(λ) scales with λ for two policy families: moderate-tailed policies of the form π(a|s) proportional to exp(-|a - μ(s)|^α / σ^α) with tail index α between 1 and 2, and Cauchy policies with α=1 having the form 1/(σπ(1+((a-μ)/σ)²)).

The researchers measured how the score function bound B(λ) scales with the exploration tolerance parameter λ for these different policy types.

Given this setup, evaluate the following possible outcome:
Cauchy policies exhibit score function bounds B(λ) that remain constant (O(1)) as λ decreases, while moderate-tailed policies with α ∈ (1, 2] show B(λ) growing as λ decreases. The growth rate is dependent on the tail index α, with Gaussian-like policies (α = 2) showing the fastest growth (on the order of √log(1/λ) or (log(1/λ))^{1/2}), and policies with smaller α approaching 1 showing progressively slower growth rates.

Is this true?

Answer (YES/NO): YES